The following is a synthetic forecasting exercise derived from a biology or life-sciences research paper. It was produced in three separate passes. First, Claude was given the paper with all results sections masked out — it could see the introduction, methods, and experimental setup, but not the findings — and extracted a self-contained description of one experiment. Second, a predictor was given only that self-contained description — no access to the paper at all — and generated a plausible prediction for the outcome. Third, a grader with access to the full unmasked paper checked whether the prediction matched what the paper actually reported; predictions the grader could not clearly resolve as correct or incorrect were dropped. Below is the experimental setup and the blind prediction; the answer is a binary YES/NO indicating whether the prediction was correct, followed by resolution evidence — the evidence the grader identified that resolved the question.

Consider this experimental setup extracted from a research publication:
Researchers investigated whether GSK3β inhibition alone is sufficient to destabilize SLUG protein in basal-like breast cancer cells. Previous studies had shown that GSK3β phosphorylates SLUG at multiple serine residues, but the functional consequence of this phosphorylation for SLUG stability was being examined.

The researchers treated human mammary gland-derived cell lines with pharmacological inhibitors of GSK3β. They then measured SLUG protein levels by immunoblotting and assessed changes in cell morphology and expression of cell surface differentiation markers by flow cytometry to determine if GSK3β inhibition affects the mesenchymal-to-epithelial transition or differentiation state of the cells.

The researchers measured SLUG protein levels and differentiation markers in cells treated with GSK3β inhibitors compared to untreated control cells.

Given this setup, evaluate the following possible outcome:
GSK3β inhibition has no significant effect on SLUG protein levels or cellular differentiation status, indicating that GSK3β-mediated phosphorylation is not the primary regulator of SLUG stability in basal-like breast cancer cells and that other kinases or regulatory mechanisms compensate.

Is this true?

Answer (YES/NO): NO